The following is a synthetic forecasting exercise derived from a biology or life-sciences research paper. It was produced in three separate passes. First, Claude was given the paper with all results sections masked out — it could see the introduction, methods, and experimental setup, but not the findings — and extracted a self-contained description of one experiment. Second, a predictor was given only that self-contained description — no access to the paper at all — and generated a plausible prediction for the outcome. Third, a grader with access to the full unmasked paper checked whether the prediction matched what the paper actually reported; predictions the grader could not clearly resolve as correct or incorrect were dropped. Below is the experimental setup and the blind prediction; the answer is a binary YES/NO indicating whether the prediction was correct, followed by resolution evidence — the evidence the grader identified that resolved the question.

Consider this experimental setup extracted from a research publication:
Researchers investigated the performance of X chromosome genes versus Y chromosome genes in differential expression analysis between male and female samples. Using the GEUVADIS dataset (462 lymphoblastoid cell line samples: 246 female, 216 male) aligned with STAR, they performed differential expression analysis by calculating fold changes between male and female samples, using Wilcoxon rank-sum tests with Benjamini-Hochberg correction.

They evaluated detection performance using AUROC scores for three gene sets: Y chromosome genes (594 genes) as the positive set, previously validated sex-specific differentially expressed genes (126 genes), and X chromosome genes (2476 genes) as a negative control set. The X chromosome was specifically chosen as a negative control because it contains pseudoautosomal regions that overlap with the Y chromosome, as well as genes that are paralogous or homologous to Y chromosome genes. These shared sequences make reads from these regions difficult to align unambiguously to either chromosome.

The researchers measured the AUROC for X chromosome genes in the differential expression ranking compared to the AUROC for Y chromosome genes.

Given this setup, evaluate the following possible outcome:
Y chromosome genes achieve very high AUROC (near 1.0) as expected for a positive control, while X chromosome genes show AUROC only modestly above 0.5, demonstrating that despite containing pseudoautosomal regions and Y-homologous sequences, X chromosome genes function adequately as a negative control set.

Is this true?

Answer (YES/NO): YES